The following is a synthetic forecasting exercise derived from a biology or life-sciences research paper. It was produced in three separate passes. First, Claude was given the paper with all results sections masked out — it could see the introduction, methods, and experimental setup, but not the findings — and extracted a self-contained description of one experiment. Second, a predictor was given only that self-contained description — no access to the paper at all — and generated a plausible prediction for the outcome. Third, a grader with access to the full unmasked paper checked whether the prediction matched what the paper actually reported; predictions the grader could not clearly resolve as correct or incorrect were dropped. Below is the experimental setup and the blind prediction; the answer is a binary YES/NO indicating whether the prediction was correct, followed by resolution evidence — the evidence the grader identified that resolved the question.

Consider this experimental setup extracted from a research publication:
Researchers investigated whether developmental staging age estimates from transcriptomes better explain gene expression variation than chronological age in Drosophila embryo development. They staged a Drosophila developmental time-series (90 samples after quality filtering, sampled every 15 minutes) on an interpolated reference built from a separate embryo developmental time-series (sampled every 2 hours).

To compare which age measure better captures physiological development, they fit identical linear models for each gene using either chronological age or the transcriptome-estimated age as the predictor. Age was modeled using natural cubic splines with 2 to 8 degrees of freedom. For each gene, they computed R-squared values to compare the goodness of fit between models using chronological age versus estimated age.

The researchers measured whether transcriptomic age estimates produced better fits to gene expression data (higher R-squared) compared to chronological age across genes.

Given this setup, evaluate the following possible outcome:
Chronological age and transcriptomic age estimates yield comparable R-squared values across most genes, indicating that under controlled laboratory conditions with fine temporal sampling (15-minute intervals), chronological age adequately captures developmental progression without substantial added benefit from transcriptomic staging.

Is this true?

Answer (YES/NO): NO